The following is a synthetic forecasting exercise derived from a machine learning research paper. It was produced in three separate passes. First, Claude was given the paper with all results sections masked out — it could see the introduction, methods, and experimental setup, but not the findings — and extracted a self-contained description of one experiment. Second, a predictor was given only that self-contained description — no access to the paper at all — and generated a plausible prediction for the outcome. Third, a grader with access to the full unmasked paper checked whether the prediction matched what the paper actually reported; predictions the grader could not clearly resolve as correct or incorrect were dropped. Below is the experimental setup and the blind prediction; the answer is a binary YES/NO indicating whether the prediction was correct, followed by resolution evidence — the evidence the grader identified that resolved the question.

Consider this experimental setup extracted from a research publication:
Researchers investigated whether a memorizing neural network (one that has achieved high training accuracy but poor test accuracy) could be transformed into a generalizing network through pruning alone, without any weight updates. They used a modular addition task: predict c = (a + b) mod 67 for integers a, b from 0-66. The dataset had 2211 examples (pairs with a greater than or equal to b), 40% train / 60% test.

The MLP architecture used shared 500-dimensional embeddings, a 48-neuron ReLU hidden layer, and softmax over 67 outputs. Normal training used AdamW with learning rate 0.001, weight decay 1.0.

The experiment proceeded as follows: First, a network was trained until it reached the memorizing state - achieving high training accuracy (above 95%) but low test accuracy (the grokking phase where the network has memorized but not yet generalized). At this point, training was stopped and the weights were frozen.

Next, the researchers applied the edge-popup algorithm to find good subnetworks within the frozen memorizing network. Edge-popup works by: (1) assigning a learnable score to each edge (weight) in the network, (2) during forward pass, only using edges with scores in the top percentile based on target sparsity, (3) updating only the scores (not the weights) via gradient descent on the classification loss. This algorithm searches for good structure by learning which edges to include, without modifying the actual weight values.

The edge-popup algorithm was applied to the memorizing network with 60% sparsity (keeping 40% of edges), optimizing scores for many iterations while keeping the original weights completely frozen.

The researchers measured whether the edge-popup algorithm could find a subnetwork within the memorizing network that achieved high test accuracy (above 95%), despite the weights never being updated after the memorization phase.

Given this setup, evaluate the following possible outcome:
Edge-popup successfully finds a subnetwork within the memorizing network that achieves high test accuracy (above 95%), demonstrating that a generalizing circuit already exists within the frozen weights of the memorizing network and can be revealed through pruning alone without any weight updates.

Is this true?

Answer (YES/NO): NO